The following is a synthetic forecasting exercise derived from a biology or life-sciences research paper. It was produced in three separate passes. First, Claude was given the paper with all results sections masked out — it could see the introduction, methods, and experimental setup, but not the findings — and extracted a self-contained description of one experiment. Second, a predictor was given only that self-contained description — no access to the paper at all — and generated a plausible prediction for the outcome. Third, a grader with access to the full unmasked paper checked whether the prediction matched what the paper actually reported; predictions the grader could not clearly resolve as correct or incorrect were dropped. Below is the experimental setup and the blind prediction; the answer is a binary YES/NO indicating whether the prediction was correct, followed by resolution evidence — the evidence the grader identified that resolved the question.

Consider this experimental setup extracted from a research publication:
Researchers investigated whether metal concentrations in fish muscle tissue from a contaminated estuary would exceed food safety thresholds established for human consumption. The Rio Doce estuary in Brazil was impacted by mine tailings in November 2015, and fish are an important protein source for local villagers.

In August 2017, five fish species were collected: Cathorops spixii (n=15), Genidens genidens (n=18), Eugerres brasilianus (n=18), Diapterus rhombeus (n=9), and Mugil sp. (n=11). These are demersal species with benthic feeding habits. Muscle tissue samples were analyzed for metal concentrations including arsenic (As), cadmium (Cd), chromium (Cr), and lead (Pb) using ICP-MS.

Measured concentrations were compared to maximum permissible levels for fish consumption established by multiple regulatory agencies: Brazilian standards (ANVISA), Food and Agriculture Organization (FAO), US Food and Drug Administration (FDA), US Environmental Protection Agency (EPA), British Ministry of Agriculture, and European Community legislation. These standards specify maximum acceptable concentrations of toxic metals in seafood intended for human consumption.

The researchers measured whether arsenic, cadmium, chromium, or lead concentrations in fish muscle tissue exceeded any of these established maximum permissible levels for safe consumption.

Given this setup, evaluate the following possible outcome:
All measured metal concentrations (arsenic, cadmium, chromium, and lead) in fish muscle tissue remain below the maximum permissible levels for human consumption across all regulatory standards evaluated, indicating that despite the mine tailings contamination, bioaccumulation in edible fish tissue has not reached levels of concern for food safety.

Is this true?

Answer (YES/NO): NO